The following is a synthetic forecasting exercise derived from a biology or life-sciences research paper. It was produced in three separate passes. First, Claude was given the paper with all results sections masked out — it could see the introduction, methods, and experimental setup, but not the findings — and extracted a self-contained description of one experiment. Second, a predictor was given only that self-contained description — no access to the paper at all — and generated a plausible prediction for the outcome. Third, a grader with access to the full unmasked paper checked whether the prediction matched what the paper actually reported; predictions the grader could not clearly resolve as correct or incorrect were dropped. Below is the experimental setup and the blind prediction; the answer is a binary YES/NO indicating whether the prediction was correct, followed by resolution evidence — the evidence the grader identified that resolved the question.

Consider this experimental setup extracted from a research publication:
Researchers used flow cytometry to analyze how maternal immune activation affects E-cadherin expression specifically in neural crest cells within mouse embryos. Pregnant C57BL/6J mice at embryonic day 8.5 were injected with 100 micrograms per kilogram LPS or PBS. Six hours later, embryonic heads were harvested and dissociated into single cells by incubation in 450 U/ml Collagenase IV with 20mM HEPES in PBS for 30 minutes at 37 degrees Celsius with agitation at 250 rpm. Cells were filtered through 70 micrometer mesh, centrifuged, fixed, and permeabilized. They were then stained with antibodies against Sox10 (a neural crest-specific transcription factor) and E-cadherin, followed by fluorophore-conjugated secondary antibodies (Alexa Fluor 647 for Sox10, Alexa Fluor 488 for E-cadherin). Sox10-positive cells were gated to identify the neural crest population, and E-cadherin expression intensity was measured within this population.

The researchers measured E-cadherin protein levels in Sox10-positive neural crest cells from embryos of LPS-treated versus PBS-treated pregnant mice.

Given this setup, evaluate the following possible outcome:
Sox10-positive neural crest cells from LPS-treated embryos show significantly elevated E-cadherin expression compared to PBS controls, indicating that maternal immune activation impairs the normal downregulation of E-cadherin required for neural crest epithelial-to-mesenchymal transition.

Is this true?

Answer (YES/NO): NO